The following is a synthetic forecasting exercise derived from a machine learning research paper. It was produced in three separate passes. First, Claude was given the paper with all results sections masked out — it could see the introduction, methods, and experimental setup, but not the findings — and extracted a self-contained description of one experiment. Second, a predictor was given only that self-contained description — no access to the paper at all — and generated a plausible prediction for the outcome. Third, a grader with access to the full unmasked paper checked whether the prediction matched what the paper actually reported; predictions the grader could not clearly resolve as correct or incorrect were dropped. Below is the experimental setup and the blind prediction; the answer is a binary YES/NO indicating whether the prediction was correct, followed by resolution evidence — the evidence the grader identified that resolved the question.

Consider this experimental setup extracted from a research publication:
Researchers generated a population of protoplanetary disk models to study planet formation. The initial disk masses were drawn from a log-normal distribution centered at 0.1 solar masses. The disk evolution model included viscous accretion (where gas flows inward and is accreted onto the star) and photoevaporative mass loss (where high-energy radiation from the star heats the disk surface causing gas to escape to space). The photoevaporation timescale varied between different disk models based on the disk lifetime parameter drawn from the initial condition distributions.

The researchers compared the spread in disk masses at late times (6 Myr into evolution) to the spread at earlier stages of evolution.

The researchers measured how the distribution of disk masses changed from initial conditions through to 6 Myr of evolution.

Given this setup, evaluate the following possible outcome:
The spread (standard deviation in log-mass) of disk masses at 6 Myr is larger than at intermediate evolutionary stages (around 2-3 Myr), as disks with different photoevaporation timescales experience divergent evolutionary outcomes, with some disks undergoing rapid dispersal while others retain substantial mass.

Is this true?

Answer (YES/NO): YES